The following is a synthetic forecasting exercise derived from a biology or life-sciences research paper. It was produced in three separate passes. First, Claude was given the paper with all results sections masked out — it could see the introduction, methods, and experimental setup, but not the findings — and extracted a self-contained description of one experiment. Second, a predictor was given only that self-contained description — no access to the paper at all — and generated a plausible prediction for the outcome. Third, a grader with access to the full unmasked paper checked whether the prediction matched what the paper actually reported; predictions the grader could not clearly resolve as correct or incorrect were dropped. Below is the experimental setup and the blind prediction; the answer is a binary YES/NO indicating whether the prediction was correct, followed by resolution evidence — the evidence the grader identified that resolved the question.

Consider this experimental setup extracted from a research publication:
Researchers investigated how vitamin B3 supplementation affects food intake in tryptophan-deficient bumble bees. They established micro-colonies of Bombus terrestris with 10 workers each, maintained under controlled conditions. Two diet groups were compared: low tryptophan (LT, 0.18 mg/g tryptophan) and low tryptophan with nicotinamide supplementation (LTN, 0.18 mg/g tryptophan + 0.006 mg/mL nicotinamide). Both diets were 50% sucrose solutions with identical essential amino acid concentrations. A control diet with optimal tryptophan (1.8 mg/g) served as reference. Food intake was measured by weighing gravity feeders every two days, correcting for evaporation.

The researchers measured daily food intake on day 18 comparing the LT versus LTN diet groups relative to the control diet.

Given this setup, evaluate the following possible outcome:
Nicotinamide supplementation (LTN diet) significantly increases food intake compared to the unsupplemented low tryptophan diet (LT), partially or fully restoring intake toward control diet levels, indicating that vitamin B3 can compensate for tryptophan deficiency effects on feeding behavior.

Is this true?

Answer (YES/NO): NO